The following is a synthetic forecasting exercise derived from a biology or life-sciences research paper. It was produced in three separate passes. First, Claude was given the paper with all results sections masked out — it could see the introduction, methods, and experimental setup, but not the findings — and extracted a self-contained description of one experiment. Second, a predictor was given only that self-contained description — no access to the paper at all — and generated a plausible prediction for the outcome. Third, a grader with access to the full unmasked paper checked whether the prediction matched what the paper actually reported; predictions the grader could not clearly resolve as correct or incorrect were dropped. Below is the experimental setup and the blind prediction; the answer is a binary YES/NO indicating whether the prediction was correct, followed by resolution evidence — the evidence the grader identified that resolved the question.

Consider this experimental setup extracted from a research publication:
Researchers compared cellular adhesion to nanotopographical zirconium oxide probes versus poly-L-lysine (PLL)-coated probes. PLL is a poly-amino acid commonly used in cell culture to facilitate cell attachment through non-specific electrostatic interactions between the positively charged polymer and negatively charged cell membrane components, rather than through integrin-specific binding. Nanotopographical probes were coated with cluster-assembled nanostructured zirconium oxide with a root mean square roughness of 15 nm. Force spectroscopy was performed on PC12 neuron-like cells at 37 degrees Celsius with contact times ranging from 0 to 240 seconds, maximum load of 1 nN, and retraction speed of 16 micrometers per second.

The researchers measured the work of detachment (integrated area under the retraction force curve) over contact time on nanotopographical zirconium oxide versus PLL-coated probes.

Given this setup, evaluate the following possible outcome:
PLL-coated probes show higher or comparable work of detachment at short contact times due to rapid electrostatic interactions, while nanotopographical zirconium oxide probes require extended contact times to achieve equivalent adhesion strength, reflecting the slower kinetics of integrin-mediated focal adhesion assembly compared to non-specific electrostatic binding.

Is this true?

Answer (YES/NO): NO